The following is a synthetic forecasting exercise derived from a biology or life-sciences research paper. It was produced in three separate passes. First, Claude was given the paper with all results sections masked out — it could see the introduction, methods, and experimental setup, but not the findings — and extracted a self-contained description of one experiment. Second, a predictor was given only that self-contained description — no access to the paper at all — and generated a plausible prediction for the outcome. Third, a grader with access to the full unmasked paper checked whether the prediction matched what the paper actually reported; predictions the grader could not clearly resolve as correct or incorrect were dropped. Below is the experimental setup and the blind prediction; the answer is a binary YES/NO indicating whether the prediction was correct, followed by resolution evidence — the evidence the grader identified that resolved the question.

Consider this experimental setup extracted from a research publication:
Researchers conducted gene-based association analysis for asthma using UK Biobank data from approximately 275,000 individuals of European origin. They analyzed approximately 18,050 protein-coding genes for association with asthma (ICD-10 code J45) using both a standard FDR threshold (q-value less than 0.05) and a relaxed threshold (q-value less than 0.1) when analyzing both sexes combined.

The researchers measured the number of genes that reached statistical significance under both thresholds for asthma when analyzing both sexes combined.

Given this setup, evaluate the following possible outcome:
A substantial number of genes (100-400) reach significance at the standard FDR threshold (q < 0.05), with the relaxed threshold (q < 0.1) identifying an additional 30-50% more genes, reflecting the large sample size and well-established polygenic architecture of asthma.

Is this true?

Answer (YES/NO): NO